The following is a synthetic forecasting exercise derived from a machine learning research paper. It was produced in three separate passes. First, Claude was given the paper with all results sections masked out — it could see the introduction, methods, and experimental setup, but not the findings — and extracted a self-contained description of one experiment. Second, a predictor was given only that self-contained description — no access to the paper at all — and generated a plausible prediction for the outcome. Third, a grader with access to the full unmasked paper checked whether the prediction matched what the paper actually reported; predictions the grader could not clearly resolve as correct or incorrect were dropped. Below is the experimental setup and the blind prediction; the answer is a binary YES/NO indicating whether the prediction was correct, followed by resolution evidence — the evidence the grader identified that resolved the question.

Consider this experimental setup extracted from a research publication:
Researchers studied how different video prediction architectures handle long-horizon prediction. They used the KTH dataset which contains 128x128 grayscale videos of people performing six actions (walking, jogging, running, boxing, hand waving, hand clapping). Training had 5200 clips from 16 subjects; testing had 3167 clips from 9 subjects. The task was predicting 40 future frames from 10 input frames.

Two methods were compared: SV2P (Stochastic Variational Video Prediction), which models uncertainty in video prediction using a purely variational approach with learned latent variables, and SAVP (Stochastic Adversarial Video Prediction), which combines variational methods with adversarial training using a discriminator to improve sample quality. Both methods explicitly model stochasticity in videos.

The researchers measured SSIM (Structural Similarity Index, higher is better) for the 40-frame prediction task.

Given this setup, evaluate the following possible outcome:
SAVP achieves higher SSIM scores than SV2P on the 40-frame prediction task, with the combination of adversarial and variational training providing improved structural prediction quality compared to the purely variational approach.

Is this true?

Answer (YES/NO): YES